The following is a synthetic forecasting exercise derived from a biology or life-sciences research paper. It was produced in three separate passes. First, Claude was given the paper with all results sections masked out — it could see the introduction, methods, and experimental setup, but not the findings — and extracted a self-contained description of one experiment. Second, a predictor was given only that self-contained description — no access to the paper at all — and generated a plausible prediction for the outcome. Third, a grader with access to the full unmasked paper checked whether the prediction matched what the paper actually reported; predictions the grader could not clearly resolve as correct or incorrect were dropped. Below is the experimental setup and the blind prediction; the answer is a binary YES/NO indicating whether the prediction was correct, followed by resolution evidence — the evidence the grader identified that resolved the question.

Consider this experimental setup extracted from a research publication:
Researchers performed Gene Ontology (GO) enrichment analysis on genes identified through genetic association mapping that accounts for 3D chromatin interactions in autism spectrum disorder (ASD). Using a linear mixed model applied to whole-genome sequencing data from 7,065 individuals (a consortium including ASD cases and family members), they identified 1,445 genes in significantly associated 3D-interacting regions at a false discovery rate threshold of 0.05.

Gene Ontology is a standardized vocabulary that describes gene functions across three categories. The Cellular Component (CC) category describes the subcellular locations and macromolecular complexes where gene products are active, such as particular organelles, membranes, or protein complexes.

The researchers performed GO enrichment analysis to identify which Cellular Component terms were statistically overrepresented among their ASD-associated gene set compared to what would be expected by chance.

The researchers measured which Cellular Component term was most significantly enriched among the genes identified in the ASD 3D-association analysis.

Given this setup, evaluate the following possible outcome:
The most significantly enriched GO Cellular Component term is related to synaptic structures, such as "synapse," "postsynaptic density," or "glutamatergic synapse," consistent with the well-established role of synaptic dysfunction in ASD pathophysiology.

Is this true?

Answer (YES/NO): NO